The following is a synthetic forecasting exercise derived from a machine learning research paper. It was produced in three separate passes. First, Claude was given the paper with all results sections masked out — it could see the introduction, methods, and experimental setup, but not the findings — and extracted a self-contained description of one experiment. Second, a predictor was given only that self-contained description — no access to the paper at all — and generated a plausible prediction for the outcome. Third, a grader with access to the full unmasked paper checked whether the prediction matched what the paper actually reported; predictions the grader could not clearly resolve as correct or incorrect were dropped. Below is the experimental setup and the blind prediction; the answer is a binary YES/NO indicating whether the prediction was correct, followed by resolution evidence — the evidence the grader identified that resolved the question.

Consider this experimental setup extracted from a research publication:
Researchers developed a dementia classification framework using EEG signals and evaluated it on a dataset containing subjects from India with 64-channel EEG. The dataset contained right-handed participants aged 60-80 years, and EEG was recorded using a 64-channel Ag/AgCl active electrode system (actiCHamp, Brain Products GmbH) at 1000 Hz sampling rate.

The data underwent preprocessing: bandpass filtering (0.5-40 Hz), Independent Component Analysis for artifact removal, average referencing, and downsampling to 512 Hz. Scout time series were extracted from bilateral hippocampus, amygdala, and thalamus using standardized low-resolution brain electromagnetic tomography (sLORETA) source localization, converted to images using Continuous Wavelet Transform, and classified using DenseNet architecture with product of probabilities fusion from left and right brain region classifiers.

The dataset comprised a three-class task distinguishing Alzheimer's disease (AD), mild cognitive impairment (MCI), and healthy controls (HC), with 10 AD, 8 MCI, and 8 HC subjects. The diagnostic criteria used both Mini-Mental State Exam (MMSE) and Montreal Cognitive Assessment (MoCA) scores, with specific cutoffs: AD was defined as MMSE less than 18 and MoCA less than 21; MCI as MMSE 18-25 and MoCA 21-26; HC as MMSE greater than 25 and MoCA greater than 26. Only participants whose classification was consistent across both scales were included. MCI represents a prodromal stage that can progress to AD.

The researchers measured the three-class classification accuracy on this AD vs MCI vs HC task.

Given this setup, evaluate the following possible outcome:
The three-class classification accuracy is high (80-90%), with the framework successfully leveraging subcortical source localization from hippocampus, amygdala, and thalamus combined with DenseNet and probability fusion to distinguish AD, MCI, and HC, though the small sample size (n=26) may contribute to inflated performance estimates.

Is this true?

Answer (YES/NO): NO